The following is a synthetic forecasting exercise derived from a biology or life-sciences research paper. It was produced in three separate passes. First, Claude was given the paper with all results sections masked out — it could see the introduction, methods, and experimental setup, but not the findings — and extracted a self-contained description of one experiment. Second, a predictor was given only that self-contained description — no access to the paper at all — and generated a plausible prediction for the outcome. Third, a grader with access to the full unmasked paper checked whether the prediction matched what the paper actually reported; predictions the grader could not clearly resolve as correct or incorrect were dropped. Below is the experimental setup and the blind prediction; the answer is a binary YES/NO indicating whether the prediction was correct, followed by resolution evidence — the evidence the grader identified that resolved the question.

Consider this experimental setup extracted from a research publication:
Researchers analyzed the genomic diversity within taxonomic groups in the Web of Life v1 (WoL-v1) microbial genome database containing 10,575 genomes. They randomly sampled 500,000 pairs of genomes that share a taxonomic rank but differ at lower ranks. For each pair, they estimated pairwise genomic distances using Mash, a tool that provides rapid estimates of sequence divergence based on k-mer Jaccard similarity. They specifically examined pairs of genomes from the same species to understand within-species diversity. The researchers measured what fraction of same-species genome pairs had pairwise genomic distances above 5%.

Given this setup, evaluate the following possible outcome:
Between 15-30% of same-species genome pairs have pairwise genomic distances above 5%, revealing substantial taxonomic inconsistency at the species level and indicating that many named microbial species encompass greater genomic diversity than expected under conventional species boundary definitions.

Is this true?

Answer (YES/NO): YES